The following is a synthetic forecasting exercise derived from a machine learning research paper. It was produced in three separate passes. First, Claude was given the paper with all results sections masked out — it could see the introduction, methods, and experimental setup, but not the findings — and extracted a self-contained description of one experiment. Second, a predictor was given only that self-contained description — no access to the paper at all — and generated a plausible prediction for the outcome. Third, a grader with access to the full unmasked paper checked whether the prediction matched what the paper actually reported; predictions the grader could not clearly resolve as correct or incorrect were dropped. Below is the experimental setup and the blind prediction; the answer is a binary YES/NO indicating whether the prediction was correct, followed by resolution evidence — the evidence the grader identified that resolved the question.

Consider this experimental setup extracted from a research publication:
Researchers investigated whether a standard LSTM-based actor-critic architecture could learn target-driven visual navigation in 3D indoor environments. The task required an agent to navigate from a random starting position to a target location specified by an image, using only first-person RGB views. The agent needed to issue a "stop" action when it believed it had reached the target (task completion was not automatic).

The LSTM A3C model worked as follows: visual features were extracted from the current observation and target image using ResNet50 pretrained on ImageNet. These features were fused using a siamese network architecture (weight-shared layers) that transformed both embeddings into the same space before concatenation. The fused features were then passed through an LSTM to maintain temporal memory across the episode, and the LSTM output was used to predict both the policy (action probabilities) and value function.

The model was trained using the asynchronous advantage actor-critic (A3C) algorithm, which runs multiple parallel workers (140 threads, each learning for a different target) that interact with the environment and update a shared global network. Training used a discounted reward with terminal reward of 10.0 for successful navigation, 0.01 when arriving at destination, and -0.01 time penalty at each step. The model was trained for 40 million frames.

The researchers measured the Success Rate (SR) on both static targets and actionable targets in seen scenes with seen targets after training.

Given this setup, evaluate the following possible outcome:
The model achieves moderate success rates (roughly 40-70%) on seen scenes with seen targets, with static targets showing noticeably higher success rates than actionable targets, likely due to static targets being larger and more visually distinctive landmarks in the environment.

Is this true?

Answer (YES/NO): NO